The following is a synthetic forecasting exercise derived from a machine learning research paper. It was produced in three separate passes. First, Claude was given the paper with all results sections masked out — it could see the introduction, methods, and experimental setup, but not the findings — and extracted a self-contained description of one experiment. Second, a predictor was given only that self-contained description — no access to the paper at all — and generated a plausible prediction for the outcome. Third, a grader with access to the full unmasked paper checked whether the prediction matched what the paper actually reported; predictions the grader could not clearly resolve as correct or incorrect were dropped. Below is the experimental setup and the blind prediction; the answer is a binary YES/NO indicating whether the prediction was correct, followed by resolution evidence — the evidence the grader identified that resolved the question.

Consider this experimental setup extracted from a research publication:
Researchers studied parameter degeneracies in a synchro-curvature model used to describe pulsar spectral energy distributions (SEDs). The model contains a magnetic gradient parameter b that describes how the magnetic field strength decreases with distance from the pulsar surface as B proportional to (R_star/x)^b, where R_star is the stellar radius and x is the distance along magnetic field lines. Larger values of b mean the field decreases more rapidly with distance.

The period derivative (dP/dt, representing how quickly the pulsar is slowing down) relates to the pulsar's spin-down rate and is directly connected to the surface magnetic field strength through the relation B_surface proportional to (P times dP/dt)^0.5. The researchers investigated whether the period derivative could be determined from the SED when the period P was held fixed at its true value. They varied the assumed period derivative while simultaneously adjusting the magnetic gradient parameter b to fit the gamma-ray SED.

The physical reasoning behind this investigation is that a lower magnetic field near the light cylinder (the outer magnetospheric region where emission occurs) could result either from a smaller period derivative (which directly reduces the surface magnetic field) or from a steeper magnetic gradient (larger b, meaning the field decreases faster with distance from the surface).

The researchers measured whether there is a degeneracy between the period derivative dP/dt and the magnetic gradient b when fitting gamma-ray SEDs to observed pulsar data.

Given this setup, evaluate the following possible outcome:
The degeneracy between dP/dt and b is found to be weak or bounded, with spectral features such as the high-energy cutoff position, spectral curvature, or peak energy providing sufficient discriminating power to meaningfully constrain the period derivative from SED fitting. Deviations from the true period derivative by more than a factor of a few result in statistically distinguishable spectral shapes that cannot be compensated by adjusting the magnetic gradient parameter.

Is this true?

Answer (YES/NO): NO